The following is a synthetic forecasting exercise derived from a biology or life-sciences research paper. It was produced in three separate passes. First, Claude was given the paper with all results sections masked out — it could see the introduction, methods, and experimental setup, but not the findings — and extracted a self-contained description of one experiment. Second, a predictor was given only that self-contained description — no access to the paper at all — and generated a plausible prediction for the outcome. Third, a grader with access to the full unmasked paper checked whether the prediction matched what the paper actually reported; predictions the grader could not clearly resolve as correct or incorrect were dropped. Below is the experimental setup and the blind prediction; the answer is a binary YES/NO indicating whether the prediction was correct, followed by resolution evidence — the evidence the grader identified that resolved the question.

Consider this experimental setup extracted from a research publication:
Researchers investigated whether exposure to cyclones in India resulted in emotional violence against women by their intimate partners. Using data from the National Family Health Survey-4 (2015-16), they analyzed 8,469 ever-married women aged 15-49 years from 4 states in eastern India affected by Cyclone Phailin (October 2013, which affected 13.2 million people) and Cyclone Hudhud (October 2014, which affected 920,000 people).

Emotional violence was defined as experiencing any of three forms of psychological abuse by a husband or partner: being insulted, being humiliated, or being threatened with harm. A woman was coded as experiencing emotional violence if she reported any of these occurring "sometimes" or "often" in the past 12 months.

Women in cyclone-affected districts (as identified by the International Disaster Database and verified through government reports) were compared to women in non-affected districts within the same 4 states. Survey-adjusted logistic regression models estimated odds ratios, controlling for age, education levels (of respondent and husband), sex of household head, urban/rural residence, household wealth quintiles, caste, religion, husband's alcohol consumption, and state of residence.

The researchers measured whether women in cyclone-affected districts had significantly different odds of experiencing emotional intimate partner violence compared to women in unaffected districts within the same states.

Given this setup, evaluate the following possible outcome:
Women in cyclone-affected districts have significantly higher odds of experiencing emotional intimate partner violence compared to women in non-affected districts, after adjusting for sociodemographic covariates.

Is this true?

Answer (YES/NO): YES